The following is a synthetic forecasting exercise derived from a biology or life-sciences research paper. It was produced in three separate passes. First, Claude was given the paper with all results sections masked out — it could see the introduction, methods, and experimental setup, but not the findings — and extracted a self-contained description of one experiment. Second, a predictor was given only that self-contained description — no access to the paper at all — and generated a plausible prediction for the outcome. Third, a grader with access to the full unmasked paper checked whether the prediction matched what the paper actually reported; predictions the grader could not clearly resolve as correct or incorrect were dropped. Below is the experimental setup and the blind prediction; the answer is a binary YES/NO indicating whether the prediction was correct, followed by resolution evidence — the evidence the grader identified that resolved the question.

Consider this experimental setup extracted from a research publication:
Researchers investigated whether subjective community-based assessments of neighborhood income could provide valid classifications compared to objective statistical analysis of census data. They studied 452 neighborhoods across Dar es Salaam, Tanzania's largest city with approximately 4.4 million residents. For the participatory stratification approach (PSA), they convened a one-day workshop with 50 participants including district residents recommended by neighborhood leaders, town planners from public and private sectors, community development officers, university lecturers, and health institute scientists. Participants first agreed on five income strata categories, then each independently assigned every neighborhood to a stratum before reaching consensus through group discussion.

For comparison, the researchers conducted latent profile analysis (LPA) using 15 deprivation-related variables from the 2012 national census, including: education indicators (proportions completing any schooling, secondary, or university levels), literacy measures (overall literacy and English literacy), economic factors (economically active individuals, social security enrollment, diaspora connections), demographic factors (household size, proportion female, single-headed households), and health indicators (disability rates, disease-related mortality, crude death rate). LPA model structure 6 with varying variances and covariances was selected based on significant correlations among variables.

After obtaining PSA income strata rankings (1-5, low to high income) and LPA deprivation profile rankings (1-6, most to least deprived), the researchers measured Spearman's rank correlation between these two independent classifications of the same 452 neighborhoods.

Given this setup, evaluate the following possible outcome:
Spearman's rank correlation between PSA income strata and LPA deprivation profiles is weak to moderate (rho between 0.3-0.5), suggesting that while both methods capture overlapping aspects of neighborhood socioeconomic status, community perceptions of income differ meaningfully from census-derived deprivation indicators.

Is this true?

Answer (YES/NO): NO